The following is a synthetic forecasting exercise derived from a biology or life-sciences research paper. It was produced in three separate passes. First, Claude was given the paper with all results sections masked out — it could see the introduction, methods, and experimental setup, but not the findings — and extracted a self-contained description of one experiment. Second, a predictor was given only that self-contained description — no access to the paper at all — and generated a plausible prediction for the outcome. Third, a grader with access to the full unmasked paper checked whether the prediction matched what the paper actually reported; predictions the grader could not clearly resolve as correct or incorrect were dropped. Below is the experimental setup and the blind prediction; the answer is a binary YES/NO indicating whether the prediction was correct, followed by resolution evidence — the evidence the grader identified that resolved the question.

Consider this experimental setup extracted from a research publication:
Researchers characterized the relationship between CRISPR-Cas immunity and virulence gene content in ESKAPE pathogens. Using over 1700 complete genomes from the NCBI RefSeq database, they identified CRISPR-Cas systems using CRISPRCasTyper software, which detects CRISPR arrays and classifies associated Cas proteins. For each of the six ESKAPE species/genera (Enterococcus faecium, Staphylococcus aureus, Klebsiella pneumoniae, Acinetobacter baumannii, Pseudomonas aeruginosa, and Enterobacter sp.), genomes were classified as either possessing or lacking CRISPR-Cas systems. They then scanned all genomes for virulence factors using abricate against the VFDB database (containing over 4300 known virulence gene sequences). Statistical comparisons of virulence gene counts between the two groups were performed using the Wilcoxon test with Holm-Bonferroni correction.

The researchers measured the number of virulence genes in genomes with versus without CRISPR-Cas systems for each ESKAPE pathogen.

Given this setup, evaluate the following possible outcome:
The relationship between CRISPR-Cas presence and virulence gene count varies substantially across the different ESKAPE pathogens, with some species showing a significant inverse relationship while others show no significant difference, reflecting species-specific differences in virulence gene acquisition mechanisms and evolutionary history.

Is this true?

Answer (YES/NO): YES